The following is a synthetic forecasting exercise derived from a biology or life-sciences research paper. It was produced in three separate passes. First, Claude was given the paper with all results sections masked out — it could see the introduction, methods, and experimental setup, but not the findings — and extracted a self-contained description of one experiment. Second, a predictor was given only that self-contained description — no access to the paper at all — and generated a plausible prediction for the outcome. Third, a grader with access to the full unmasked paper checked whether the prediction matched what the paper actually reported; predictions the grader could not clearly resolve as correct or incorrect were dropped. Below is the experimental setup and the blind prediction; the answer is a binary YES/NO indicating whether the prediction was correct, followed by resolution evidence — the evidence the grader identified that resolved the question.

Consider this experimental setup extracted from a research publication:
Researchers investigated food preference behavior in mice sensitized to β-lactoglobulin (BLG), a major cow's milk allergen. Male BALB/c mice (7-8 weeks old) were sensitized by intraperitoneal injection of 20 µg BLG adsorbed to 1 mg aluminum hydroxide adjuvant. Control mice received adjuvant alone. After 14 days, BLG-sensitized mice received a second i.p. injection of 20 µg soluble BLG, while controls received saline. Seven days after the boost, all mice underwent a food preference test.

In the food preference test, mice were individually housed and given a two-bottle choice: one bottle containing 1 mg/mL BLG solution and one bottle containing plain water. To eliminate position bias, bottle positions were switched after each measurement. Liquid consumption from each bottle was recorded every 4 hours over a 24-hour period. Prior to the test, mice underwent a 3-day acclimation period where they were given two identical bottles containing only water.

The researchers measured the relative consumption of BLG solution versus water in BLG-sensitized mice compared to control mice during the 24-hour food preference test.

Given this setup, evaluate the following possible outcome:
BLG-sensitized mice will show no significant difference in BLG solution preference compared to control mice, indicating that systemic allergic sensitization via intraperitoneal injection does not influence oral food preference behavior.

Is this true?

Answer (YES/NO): NO